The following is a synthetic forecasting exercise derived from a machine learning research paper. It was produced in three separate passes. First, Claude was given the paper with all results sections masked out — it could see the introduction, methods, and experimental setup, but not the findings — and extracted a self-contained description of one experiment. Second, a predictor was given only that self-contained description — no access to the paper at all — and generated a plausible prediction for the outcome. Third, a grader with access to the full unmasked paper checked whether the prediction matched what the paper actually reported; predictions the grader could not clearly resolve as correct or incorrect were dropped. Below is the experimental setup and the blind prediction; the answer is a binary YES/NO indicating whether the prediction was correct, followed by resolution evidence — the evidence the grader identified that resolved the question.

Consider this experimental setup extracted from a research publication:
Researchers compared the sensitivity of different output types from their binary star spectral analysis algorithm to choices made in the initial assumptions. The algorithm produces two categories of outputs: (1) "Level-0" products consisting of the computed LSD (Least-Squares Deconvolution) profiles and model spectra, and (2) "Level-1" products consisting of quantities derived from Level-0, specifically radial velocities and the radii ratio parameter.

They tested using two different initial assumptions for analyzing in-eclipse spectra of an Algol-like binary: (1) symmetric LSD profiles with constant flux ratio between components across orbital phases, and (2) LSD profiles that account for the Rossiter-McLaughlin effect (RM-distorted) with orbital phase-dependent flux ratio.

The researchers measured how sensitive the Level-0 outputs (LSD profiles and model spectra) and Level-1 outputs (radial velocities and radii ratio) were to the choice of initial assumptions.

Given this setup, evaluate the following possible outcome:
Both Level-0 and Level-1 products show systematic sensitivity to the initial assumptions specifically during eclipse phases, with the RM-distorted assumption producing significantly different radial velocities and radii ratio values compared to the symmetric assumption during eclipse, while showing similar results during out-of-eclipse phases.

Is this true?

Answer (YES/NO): NO